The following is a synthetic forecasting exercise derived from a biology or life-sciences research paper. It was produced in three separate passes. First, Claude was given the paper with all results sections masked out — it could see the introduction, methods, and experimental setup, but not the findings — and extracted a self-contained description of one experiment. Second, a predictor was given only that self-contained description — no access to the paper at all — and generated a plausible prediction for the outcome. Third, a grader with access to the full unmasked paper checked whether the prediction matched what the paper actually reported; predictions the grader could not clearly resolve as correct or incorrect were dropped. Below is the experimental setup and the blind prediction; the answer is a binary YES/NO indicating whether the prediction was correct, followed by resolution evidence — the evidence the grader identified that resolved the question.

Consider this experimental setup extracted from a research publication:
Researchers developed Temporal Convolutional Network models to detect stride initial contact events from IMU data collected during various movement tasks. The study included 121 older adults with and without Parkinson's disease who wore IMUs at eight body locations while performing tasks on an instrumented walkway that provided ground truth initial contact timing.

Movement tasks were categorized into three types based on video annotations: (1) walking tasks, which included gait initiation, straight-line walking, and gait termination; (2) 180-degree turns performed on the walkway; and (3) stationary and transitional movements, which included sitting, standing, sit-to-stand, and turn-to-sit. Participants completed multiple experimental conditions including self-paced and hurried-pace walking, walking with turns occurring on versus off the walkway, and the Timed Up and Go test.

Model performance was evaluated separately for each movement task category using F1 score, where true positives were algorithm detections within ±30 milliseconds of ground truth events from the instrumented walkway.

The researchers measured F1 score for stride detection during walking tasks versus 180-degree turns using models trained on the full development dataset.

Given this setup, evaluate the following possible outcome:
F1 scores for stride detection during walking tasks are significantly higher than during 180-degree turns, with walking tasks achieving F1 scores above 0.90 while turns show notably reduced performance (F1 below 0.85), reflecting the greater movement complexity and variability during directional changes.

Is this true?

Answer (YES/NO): NO